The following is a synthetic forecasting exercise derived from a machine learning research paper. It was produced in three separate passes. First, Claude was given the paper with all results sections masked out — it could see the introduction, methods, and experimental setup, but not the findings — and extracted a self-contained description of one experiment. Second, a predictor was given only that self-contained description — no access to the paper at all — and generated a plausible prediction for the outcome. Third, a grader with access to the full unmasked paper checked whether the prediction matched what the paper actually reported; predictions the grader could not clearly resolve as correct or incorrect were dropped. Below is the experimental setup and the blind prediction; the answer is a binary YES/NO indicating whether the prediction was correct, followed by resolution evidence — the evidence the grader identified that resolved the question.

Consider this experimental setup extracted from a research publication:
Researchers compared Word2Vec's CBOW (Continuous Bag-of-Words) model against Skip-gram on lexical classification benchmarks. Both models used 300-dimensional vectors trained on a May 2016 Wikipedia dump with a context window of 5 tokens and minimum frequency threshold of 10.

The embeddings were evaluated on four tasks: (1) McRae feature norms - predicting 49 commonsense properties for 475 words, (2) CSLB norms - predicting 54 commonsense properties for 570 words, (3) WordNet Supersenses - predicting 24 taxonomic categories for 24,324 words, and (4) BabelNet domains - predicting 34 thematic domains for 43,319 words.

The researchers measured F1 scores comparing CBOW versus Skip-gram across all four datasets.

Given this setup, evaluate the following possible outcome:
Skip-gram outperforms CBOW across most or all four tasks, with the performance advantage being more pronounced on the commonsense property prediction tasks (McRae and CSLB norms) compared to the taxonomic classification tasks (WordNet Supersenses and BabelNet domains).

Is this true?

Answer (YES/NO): NO